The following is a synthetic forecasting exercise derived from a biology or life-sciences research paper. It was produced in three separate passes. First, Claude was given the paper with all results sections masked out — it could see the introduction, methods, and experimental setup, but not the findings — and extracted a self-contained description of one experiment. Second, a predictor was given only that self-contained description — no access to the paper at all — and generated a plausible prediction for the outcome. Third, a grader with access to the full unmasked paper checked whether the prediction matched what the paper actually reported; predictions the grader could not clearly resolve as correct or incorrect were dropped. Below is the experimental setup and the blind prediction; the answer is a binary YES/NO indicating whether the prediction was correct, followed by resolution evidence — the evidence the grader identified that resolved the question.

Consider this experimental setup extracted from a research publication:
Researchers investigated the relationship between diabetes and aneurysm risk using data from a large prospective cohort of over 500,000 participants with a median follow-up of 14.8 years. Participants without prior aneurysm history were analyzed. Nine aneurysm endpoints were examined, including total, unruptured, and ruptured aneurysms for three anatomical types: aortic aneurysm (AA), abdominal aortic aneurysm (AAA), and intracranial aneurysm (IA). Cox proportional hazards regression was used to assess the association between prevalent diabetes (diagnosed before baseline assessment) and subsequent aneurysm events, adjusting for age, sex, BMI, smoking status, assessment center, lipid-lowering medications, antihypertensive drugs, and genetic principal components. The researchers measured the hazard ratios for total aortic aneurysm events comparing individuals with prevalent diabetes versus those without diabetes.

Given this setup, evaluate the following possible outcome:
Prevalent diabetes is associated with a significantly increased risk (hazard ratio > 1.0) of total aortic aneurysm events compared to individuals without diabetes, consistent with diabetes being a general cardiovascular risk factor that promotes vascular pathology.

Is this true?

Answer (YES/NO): NO